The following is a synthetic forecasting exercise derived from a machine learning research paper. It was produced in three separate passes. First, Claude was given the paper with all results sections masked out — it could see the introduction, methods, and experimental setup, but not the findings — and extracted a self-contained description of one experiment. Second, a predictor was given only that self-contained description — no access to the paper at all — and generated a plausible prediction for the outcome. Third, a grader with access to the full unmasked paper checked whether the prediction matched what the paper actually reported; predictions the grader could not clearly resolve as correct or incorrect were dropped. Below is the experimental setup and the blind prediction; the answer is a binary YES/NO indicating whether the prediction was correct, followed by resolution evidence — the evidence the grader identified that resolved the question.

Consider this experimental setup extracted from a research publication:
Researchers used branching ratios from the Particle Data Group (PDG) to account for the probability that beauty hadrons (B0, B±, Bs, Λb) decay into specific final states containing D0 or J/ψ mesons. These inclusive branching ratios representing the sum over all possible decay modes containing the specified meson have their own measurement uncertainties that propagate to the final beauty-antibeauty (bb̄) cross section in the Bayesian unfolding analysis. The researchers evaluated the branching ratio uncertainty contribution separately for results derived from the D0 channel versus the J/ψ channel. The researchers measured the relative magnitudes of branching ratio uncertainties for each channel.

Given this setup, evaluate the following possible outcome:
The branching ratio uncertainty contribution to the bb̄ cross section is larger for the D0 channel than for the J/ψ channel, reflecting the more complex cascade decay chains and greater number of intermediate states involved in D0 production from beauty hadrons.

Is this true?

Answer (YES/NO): NO